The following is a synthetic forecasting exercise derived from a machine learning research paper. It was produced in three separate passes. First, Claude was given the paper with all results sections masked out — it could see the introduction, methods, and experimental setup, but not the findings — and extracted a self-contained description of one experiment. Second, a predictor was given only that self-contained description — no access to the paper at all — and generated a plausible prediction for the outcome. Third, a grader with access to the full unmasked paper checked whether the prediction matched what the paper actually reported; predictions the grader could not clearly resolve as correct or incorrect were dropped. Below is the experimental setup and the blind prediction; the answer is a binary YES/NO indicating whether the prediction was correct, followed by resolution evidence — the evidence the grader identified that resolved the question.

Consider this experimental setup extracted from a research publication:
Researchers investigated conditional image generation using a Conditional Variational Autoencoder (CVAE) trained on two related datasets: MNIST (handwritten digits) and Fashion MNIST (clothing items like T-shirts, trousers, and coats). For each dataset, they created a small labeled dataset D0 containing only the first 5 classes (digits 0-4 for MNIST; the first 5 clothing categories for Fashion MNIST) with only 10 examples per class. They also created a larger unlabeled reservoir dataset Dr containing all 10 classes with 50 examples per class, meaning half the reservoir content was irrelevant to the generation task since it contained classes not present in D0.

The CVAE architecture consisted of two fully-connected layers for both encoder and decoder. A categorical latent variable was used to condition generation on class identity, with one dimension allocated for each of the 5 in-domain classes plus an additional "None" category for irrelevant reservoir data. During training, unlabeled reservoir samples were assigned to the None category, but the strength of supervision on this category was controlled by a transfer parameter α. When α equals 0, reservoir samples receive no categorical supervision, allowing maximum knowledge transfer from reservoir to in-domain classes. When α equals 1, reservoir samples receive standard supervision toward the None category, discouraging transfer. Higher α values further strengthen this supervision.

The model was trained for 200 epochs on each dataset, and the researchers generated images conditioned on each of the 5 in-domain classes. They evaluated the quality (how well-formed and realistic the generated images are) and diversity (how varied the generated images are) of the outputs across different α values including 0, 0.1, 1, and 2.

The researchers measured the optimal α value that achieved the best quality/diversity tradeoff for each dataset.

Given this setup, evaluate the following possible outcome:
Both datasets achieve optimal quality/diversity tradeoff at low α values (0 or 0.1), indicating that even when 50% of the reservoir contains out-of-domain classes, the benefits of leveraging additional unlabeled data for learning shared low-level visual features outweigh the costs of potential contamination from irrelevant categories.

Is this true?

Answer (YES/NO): NO